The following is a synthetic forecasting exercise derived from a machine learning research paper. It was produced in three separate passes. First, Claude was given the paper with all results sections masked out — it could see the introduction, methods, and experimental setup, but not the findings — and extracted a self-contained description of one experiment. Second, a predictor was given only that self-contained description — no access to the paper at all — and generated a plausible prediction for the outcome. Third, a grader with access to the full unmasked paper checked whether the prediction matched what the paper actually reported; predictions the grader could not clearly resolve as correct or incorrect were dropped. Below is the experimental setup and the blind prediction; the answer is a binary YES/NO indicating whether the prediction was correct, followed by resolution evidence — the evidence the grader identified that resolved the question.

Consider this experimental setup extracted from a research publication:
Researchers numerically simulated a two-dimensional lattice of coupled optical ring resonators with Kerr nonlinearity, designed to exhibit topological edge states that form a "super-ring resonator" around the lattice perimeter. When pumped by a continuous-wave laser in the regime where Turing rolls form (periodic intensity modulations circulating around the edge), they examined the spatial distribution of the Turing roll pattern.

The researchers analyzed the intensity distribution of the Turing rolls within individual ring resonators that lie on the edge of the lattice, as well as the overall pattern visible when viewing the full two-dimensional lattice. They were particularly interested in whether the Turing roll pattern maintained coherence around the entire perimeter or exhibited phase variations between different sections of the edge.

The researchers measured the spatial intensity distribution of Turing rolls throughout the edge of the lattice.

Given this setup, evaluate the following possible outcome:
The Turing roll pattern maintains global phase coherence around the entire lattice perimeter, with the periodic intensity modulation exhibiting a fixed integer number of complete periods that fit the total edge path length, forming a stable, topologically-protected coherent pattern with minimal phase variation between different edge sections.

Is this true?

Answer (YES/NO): YES